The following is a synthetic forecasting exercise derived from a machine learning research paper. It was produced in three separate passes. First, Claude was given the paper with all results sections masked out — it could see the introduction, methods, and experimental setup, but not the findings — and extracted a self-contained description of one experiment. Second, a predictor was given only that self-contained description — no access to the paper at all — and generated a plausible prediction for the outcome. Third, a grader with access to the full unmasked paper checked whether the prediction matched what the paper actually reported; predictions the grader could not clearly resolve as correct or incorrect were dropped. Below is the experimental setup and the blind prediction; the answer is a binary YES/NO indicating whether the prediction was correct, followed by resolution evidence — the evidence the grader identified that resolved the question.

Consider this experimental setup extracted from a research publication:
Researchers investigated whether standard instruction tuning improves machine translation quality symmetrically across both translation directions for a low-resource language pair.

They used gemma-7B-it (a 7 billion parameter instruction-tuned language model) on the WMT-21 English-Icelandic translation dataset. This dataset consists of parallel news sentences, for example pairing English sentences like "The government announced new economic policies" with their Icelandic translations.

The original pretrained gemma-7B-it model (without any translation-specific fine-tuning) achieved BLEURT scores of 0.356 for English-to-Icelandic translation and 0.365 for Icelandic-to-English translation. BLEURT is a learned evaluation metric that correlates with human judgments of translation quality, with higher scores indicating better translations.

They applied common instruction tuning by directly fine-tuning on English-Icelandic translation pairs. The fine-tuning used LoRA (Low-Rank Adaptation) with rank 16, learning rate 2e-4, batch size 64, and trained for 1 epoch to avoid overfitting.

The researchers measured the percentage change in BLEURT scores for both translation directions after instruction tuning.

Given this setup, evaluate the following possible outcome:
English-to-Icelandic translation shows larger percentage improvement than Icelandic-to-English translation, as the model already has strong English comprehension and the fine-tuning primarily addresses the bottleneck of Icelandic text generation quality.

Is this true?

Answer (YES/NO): NO